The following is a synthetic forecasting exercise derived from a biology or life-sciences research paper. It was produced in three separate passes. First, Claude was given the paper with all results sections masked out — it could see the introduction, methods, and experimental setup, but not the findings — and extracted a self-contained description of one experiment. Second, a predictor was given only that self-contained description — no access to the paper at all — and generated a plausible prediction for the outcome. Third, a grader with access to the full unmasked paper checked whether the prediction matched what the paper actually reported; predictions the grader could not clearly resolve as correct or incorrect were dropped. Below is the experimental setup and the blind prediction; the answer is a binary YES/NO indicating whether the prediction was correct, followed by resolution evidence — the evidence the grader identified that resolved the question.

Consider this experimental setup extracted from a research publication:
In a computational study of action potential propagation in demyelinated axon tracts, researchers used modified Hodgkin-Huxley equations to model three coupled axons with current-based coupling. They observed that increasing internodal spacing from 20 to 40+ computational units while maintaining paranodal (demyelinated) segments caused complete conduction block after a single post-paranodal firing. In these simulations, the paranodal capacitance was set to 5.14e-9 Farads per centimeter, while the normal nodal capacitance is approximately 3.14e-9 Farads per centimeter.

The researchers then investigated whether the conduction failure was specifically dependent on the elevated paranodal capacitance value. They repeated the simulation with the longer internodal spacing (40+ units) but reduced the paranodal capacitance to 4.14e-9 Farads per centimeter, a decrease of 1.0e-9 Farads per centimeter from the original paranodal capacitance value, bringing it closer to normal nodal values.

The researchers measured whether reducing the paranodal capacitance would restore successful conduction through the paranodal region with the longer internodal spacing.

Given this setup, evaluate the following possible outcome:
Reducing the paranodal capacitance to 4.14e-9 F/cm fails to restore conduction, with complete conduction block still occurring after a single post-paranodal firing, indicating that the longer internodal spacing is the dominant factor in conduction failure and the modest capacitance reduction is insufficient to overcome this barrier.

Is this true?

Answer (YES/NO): YES